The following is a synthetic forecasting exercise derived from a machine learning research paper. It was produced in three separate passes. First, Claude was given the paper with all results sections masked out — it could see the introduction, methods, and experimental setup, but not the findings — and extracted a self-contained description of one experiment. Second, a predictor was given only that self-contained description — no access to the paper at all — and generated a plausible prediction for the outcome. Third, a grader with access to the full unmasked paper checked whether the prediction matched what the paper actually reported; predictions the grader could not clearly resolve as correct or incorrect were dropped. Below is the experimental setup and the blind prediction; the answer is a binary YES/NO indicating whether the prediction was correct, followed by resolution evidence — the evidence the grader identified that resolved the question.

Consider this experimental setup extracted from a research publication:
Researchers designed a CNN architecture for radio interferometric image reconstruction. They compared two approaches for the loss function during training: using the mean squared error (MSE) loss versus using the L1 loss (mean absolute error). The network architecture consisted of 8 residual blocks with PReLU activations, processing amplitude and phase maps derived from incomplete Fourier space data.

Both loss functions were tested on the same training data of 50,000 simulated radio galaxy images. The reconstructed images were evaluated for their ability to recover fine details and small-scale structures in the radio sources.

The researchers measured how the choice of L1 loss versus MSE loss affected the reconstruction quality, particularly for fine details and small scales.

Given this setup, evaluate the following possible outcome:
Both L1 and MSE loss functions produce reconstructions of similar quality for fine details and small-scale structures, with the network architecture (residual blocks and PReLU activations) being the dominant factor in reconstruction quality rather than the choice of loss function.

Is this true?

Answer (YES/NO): NO